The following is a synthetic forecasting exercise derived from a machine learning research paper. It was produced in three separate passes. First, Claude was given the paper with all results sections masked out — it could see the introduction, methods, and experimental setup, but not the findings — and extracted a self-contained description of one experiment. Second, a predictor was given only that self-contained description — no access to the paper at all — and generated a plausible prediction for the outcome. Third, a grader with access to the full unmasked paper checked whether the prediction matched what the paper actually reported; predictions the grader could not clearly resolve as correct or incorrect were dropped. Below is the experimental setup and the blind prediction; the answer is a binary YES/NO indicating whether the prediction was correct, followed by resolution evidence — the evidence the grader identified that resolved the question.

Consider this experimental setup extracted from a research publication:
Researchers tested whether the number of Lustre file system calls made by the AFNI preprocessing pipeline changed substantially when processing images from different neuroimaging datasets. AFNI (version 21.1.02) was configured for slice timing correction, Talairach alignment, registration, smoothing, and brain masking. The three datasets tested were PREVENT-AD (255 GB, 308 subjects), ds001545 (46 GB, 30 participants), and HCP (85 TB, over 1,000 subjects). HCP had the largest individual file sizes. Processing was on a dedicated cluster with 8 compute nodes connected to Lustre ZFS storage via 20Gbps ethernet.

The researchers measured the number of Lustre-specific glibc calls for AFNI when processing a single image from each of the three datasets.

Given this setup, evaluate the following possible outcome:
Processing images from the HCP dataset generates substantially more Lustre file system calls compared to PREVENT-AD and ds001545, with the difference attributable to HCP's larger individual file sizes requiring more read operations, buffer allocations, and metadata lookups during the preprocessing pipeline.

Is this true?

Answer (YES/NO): NO